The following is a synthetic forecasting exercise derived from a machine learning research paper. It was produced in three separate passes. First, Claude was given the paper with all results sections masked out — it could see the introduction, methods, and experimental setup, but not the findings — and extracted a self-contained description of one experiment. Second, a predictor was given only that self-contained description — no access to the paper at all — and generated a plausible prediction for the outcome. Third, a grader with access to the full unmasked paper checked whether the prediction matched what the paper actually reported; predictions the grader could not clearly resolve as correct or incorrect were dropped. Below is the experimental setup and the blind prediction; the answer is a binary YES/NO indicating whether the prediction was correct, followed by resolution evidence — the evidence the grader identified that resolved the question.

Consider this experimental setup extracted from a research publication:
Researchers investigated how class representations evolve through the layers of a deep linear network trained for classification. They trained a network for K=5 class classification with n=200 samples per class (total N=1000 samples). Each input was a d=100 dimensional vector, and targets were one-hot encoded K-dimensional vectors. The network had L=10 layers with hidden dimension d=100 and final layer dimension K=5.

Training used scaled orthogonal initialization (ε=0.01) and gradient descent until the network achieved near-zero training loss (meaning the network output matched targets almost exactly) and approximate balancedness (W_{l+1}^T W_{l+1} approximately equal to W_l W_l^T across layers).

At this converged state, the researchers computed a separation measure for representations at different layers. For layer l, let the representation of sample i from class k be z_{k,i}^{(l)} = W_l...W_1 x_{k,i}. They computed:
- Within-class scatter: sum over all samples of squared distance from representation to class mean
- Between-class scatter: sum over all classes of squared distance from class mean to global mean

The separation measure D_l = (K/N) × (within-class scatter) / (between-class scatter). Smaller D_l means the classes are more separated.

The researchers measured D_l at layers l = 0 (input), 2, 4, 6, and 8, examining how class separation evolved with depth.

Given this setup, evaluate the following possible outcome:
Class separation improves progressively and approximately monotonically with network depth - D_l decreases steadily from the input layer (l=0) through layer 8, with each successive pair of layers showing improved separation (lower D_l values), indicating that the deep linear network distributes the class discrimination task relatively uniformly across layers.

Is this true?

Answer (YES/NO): YES